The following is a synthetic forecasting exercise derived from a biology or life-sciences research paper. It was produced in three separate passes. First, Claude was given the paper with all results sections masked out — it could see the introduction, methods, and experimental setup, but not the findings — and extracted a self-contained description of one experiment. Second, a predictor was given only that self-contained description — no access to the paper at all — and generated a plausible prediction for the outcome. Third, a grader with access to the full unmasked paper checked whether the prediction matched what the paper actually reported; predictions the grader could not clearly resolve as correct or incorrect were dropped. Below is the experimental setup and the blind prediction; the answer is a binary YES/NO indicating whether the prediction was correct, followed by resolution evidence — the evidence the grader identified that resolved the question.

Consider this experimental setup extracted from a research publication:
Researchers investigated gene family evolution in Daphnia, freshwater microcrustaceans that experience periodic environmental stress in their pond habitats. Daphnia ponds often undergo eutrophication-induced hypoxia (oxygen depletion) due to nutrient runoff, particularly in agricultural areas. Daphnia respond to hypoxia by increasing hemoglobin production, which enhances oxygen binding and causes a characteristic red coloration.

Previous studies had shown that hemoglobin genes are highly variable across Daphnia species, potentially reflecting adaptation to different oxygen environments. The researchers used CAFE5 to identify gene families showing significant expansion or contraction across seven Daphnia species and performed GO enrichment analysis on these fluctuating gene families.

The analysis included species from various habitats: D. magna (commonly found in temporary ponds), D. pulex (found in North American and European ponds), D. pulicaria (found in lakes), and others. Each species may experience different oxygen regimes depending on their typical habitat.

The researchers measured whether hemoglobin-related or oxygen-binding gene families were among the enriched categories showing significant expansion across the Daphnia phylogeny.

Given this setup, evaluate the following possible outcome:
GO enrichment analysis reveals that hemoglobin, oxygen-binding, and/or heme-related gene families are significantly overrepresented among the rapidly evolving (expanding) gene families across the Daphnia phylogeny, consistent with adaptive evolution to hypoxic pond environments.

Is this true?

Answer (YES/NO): NO